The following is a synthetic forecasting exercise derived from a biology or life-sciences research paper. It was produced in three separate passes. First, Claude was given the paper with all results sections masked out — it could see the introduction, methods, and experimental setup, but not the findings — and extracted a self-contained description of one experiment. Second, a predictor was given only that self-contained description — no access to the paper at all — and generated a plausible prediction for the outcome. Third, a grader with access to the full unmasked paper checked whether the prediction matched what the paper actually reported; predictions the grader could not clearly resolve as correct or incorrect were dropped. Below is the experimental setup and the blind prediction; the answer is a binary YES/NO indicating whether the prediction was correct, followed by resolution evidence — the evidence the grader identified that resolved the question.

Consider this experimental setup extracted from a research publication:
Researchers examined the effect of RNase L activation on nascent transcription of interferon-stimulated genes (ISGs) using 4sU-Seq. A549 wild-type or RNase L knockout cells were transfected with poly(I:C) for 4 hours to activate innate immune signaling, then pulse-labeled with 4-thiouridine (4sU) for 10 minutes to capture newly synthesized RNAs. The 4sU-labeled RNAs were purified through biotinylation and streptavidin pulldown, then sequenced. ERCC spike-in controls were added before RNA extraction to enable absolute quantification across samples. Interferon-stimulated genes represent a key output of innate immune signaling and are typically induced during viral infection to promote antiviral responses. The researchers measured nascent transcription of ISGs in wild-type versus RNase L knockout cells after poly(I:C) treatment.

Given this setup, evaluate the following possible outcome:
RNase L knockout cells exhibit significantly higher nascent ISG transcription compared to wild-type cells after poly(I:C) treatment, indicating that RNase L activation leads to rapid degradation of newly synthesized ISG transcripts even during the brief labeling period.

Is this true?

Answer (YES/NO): NO